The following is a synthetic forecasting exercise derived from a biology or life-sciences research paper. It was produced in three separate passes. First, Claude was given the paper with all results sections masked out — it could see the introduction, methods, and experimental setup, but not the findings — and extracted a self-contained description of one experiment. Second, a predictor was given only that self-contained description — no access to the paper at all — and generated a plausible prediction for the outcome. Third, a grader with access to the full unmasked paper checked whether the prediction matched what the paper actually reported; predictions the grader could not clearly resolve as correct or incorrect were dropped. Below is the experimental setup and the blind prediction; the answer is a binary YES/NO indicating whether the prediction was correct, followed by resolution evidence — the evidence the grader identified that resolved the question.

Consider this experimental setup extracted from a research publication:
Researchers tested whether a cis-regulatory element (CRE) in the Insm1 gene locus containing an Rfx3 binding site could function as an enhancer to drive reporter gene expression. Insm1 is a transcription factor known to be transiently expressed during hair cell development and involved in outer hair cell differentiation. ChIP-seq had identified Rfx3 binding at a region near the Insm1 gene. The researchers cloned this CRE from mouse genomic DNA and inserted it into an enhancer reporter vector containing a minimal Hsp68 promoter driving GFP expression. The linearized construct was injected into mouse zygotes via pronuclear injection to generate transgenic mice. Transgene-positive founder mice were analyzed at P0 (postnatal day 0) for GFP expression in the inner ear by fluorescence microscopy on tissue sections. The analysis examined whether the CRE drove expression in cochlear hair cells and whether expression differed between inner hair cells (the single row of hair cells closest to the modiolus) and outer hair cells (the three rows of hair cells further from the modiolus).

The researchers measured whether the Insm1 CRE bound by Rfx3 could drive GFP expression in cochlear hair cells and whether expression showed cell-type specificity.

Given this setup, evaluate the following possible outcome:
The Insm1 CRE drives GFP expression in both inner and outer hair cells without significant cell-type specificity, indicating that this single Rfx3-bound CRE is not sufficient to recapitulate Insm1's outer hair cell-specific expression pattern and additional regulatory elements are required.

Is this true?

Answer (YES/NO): NO